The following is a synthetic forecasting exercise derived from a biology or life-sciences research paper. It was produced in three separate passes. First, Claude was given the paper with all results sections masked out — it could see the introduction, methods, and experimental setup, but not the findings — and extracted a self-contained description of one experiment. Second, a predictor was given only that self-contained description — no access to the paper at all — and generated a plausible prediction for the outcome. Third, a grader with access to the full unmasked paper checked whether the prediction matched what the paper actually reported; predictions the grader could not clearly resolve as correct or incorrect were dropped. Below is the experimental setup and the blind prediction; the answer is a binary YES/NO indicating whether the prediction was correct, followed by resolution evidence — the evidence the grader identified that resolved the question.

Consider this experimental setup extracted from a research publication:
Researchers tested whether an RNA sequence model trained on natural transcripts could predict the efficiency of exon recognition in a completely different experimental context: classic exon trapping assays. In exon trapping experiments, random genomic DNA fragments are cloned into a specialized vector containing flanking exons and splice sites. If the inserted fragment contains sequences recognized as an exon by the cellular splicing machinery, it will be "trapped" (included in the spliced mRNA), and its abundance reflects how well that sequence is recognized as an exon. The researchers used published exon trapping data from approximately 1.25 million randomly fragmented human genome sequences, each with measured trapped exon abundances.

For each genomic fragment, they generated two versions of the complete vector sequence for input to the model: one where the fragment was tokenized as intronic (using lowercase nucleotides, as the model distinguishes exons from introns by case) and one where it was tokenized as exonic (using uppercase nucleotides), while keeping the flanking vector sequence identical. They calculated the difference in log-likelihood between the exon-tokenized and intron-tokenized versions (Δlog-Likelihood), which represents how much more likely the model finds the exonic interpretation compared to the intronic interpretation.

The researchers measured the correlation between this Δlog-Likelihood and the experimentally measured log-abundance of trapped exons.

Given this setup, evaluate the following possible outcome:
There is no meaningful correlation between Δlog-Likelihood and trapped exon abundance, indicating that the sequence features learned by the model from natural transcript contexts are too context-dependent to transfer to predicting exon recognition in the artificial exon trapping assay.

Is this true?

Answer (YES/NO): NO